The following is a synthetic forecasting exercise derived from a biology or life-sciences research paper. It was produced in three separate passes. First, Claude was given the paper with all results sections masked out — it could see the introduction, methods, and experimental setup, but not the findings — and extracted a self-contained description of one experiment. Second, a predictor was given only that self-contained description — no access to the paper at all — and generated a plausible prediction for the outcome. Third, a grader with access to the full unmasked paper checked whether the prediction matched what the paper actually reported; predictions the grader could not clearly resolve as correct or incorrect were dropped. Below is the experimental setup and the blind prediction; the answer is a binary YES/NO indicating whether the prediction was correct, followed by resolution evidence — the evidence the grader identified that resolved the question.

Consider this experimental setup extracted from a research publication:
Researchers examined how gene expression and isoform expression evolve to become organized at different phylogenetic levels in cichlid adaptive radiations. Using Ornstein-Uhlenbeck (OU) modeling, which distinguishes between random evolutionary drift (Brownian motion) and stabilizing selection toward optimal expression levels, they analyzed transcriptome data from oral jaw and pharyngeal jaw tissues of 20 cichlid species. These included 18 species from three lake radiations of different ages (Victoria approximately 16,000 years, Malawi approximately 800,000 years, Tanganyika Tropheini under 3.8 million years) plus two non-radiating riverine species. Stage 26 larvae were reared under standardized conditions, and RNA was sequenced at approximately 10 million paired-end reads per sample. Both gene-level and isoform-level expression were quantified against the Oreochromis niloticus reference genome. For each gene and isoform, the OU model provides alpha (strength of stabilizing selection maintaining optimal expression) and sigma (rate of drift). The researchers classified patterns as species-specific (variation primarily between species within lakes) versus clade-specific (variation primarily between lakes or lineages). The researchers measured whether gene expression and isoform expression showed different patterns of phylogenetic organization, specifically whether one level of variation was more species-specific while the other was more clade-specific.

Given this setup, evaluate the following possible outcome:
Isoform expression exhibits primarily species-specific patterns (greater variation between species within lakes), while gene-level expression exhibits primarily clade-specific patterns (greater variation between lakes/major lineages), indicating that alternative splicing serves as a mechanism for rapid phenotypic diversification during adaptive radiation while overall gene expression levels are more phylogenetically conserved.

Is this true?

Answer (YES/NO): NO